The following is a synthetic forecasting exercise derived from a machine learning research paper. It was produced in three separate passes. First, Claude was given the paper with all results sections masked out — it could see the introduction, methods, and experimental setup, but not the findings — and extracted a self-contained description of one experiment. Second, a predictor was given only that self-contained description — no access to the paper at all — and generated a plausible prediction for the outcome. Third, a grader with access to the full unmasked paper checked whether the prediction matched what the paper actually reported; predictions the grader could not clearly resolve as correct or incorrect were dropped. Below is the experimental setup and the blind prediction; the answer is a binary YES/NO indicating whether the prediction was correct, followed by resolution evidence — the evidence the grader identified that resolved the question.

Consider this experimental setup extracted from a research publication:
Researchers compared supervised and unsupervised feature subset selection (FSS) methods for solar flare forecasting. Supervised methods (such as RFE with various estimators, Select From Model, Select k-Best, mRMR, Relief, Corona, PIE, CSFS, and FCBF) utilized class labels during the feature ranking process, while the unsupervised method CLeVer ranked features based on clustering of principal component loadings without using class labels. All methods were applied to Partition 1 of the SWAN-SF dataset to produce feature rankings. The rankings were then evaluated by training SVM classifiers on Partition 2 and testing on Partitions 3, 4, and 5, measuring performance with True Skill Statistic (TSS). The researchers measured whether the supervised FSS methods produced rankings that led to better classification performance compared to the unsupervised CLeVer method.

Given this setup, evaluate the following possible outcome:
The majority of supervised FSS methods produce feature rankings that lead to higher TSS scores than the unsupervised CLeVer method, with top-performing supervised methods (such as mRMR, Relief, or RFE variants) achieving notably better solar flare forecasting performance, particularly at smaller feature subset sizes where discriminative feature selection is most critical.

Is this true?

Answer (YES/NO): NO